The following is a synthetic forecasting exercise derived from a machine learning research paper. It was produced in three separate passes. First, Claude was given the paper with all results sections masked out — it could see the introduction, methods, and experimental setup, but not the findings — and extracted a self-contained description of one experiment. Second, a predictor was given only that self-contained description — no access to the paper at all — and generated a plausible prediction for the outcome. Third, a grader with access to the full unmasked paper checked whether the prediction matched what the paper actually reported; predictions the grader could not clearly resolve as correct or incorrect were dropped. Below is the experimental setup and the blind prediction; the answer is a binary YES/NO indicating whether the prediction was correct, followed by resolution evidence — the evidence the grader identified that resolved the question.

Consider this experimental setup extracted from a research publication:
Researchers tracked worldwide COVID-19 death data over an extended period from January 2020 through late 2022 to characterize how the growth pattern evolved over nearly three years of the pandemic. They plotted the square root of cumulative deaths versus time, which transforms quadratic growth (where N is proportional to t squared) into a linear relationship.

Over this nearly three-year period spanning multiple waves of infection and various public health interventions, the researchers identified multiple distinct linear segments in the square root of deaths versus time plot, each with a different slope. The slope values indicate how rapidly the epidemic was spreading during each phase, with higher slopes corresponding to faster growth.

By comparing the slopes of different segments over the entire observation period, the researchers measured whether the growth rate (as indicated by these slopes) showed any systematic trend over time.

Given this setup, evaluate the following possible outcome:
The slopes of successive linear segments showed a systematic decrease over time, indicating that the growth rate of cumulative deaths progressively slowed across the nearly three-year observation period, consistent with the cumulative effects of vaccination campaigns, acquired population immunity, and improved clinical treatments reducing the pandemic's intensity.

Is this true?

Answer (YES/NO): NO